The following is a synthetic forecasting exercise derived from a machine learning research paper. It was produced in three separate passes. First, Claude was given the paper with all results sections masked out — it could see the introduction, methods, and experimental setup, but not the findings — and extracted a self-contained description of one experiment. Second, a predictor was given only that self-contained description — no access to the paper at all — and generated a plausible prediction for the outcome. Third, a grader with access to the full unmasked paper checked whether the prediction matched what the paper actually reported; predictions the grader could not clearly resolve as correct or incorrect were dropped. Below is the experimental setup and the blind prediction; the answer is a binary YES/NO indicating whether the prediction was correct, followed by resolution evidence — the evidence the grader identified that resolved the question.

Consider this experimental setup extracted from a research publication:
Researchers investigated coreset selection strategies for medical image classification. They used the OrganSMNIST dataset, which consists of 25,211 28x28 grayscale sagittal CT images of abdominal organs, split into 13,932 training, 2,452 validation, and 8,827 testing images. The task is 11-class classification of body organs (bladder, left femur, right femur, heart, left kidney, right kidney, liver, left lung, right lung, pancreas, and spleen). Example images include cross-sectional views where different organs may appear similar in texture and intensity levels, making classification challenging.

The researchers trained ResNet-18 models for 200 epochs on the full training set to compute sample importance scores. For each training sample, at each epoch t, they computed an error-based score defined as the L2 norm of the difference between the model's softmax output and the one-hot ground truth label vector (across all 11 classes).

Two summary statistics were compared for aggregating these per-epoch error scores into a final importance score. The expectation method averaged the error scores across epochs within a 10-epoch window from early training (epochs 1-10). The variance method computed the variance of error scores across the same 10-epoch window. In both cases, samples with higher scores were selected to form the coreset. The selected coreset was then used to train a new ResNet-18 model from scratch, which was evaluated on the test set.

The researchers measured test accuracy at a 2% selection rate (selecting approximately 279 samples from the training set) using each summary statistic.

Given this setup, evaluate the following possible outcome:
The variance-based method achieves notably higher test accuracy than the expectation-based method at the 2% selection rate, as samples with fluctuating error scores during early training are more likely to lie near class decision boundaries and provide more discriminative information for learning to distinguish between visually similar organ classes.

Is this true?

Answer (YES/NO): YES